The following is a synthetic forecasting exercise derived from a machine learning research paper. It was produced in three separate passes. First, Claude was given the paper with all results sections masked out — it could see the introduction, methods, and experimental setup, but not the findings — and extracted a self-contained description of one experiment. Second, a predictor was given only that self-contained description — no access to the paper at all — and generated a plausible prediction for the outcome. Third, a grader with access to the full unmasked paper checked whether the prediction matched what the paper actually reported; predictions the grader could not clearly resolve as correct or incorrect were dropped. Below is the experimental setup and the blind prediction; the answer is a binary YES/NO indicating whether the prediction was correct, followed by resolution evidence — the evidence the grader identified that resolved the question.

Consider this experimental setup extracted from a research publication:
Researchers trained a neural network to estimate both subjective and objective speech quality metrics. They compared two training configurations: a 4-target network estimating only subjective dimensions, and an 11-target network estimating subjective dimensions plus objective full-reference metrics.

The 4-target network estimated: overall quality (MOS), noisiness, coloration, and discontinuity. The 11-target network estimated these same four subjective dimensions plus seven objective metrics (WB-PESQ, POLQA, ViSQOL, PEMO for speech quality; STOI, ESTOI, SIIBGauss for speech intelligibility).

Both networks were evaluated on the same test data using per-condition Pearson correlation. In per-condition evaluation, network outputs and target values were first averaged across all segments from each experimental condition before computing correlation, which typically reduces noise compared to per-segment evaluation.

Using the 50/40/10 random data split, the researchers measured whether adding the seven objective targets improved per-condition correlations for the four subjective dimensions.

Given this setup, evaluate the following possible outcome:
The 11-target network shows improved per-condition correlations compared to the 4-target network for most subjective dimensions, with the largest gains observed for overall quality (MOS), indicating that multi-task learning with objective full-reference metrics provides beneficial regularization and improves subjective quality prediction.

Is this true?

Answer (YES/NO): NO